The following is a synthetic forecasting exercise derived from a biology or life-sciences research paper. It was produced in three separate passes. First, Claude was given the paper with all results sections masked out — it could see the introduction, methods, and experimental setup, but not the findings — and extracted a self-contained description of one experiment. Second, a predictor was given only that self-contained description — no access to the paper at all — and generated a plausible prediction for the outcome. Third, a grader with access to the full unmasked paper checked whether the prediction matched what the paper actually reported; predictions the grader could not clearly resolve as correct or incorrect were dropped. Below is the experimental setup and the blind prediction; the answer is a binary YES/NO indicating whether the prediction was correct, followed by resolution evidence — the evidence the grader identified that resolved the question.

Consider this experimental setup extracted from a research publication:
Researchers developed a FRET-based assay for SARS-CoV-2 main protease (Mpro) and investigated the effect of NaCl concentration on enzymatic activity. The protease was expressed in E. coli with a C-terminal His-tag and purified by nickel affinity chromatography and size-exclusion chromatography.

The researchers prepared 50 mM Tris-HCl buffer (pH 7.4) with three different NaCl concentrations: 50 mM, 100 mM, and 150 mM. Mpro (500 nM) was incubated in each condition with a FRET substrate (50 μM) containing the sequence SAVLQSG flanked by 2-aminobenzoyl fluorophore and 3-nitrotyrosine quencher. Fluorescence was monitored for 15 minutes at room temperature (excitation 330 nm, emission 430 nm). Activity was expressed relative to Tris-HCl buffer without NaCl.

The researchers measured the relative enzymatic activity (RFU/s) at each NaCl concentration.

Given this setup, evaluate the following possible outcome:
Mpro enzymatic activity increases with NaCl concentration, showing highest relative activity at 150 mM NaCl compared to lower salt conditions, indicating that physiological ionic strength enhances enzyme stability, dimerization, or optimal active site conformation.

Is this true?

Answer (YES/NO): NO